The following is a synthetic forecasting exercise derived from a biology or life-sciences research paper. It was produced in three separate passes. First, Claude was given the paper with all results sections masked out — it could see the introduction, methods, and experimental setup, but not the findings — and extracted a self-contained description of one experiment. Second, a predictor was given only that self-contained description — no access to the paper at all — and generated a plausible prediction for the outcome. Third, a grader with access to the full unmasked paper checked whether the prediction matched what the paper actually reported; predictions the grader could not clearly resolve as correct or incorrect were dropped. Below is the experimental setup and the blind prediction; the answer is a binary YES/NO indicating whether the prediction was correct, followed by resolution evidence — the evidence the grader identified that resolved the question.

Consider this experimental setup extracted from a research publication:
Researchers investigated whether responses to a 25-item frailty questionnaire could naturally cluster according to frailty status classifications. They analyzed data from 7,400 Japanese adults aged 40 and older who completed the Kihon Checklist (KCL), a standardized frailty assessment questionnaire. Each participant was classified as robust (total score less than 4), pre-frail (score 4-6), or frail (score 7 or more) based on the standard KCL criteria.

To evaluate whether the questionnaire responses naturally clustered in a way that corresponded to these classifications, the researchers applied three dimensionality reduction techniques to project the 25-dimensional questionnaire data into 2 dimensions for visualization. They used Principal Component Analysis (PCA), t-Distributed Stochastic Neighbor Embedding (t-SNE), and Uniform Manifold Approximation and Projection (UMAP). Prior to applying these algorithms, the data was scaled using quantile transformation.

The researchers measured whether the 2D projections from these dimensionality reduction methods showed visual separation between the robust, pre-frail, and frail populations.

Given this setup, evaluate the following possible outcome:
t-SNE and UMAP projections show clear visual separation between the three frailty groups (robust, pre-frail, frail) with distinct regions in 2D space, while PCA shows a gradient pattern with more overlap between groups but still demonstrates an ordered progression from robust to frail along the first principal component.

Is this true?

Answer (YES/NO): NO